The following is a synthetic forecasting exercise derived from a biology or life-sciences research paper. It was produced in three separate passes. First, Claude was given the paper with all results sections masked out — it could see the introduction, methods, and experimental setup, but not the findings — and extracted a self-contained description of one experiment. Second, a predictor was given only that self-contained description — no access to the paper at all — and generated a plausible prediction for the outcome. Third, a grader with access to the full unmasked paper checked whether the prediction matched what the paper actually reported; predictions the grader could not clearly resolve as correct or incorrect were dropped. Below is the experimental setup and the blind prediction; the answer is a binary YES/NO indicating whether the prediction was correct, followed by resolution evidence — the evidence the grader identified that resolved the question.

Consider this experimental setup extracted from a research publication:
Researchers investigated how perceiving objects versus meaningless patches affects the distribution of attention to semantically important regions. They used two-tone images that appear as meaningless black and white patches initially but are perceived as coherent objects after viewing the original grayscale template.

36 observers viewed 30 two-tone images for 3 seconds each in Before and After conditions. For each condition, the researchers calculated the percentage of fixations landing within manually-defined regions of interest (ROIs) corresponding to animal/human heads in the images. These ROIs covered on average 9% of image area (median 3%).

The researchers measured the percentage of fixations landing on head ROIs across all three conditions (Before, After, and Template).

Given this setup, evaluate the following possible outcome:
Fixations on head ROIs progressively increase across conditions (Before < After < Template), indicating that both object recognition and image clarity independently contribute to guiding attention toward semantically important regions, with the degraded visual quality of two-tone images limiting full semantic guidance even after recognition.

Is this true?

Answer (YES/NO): YES